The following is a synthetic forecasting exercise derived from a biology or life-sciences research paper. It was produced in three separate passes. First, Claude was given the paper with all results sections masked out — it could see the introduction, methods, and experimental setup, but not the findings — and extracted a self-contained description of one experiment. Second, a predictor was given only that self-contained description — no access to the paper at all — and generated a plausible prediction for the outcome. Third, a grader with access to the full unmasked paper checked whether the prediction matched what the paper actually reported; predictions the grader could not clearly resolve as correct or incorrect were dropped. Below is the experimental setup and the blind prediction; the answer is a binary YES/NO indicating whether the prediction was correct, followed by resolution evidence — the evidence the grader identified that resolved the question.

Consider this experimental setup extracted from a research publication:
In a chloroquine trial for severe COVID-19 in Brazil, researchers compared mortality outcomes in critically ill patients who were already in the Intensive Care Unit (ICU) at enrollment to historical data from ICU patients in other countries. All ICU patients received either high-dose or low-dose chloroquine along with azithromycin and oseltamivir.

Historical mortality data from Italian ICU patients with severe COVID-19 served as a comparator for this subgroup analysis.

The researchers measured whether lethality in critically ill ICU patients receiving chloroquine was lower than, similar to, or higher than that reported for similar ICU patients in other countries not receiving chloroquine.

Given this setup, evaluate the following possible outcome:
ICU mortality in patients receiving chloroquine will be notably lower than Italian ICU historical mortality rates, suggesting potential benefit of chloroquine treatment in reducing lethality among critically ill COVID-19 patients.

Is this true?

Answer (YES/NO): NO